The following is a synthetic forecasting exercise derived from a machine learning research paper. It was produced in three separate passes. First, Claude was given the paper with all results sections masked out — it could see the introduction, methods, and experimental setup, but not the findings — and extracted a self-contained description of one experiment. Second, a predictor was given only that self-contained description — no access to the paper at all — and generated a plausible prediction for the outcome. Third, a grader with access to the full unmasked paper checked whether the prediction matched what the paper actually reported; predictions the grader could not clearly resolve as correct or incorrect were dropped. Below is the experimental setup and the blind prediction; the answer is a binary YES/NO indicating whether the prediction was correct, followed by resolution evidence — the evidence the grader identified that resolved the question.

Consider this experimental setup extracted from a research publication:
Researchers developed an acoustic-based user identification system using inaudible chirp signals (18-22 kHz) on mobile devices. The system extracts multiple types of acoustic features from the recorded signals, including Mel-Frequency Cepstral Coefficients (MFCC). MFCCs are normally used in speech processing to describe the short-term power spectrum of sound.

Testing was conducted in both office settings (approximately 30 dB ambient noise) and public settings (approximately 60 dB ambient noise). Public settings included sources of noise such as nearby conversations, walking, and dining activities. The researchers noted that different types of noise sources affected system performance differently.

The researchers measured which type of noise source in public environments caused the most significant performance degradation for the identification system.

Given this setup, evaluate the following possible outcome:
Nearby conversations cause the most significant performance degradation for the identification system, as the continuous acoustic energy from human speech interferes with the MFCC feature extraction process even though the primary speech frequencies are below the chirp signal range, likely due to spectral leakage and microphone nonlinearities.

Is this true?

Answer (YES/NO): NO